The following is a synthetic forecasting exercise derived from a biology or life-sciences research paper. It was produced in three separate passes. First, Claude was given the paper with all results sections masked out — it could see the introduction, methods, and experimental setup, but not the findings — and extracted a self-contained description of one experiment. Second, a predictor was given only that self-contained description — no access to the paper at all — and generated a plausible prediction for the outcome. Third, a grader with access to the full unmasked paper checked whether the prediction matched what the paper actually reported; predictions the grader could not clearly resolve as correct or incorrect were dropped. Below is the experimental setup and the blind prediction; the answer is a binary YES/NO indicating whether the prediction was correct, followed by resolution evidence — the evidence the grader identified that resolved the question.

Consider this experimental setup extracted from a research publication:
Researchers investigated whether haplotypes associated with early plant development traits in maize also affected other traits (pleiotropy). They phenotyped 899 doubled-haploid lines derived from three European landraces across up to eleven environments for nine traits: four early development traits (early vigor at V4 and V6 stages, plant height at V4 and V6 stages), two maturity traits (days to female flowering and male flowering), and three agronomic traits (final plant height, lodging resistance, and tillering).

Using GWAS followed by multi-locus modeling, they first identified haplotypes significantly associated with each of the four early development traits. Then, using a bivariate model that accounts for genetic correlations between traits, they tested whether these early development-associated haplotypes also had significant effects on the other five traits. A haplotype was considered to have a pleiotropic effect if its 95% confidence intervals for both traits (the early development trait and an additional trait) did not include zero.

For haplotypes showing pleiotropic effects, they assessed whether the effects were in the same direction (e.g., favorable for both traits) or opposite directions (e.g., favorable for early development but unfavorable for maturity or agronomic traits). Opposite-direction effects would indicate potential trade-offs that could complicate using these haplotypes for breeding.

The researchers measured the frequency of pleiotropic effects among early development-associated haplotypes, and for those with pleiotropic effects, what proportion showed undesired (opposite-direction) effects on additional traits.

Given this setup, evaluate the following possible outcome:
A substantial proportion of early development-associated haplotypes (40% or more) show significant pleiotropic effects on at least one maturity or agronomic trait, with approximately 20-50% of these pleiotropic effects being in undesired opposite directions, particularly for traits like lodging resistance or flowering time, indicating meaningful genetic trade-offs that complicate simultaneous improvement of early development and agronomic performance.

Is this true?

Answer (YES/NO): NO